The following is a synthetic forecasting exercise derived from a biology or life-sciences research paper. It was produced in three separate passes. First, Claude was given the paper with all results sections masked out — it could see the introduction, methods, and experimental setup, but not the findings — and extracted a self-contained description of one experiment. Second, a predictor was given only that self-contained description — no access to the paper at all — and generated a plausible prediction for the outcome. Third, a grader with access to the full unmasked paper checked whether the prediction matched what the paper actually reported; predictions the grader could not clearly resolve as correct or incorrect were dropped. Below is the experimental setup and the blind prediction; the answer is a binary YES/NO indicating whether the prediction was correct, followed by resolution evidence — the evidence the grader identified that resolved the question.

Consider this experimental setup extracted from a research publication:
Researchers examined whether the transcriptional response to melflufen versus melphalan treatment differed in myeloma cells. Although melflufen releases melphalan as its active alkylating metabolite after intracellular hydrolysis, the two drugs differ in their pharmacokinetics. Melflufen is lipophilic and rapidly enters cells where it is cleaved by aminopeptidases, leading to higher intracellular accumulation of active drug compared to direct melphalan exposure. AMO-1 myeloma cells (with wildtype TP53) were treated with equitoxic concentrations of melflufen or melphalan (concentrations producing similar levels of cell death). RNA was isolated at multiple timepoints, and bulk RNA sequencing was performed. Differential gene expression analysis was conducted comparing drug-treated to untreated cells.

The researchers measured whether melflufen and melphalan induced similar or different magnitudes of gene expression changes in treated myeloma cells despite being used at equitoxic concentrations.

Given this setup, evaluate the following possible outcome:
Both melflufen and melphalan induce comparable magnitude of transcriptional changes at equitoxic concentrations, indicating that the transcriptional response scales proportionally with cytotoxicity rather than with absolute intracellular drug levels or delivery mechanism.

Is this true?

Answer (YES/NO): YES